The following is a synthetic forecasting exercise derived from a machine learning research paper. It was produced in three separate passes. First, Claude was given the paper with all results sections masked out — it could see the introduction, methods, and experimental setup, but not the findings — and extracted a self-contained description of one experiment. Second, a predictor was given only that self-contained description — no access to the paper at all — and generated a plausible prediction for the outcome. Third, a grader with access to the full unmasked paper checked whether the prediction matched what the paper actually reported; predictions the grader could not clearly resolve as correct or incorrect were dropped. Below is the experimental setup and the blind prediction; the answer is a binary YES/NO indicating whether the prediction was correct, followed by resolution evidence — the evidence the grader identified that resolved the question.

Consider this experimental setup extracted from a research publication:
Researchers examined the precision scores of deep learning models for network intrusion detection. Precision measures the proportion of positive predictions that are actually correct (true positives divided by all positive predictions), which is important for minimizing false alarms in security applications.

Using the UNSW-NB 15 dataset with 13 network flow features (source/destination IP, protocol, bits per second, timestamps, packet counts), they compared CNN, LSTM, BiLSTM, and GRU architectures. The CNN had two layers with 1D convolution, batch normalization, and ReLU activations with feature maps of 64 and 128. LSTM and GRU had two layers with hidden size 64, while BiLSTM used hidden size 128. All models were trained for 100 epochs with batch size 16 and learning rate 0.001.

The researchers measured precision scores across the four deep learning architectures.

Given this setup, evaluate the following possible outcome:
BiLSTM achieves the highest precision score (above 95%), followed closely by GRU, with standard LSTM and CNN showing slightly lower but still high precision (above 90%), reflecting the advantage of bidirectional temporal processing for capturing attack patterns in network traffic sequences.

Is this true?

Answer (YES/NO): NO